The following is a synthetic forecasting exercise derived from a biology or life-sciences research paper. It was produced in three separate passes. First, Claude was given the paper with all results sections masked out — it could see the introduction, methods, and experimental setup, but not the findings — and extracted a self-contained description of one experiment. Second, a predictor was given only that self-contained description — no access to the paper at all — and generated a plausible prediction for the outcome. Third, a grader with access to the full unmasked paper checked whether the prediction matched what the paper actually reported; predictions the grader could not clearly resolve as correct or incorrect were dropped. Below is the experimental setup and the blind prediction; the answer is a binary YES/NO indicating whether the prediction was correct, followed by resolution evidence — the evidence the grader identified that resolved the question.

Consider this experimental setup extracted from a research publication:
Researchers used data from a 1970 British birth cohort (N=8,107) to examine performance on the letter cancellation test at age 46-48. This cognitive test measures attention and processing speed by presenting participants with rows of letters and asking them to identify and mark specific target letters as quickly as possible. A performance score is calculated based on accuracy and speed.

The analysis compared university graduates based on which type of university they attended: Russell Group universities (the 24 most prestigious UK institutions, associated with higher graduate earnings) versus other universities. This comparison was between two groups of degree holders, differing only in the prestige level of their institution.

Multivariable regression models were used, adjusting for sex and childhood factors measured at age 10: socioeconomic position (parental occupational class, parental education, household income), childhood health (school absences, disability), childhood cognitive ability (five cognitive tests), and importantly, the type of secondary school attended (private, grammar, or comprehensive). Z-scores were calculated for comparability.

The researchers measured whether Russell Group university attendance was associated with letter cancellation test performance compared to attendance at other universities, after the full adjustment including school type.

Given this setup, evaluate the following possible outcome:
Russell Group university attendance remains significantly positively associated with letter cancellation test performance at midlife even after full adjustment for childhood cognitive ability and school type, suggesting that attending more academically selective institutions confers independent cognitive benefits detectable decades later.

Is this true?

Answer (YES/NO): NO